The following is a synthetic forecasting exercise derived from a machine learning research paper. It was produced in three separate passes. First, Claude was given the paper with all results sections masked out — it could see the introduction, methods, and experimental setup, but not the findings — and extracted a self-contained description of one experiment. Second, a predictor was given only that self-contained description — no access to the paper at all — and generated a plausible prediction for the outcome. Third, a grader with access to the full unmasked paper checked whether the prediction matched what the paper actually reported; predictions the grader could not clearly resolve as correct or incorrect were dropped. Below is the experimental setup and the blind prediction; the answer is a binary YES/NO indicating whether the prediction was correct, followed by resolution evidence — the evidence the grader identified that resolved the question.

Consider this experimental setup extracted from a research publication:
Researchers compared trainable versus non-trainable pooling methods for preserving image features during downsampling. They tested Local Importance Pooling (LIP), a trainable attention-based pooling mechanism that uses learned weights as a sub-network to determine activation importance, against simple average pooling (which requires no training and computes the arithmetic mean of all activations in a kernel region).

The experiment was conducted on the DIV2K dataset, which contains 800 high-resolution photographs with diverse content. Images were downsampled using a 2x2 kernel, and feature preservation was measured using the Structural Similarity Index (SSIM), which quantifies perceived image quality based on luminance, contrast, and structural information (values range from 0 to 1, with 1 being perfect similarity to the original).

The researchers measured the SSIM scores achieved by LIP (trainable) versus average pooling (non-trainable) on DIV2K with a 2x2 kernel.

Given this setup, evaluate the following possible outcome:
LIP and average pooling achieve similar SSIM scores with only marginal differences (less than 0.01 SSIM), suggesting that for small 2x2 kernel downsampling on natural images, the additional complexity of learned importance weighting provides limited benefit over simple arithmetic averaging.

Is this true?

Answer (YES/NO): YES